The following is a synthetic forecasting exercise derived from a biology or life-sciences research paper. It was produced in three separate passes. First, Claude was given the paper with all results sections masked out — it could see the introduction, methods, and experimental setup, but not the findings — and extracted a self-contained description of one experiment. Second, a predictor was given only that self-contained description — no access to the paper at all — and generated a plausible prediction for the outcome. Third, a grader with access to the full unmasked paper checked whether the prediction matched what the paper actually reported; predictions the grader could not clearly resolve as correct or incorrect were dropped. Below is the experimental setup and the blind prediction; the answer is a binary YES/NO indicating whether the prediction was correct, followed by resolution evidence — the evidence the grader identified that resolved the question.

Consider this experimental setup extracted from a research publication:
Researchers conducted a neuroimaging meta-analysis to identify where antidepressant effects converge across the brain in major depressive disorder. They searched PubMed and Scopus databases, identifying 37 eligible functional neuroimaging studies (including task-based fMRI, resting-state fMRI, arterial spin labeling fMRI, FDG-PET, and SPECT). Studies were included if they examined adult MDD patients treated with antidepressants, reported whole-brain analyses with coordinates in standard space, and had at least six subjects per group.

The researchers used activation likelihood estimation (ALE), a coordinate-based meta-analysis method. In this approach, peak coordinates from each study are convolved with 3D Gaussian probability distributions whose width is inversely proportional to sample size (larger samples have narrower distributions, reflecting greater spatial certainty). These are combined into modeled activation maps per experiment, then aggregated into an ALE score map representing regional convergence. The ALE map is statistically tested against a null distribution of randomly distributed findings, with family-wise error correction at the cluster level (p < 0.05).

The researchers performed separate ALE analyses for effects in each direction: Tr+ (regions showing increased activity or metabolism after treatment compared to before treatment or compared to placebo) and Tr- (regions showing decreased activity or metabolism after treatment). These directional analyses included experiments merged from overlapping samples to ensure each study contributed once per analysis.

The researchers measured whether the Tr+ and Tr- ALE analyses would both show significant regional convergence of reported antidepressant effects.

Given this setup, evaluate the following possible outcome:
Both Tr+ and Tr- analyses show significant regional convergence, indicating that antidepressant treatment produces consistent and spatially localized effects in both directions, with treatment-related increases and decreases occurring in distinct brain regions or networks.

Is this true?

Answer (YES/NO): NO